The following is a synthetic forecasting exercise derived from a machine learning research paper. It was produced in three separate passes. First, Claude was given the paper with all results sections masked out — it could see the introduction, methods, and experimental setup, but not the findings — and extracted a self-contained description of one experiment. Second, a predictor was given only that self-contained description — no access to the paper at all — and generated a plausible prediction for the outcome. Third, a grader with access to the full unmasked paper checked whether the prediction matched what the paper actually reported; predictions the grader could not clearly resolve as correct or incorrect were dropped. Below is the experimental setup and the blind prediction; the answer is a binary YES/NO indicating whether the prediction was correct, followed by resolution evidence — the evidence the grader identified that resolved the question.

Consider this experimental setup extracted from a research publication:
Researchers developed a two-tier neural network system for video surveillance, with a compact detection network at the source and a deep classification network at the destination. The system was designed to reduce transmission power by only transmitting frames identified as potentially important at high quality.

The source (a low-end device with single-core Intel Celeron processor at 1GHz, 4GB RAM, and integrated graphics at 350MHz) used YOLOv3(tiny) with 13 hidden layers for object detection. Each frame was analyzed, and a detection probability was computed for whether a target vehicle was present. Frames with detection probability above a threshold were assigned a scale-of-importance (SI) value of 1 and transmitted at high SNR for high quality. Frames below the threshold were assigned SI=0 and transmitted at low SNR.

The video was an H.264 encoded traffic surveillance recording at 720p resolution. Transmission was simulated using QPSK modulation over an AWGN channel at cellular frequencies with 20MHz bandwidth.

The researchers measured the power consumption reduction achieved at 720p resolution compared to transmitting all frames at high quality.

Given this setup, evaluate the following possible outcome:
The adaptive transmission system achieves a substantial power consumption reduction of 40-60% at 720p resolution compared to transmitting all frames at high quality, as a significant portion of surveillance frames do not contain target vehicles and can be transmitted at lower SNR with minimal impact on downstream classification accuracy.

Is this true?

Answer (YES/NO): NO